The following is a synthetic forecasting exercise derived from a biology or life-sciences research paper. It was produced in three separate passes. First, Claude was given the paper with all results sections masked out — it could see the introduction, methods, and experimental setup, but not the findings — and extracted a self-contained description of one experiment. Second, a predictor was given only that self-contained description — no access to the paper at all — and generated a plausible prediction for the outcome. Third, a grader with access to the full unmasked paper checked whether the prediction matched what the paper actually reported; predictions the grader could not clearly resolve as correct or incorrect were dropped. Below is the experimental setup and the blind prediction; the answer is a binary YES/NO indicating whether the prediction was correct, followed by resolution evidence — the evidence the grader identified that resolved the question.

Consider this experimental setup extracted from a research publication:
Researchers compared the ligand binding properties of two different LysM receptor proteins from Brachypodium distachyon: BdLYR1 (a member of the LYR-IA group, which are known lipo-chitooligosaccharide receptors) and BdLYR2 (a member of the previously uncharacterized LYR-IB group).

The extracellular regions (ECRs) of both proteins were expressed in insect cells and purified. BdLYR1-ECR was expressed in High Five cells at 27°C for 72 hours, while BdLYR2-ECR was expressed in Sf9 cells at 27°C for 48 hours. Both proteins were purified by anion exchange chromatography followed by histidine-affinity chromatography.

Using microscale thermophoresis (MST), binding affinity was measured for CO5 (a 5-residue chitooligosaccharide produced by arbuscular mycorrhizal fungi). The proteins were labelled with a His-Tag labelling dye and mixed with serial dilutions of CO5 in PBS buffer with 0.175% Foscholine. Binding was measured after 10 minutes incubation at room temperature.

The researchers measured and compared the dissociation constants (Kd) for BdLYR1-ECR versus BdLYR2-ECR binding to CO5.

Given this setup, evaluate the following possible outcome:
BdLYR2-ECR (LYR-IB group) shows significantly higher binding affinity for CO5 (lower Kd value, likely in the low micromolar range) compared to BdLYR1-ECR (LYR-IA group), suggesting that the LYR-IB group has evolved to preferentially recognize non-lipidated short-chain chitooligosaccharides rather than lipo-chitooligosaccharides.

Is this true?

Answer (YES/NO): NO